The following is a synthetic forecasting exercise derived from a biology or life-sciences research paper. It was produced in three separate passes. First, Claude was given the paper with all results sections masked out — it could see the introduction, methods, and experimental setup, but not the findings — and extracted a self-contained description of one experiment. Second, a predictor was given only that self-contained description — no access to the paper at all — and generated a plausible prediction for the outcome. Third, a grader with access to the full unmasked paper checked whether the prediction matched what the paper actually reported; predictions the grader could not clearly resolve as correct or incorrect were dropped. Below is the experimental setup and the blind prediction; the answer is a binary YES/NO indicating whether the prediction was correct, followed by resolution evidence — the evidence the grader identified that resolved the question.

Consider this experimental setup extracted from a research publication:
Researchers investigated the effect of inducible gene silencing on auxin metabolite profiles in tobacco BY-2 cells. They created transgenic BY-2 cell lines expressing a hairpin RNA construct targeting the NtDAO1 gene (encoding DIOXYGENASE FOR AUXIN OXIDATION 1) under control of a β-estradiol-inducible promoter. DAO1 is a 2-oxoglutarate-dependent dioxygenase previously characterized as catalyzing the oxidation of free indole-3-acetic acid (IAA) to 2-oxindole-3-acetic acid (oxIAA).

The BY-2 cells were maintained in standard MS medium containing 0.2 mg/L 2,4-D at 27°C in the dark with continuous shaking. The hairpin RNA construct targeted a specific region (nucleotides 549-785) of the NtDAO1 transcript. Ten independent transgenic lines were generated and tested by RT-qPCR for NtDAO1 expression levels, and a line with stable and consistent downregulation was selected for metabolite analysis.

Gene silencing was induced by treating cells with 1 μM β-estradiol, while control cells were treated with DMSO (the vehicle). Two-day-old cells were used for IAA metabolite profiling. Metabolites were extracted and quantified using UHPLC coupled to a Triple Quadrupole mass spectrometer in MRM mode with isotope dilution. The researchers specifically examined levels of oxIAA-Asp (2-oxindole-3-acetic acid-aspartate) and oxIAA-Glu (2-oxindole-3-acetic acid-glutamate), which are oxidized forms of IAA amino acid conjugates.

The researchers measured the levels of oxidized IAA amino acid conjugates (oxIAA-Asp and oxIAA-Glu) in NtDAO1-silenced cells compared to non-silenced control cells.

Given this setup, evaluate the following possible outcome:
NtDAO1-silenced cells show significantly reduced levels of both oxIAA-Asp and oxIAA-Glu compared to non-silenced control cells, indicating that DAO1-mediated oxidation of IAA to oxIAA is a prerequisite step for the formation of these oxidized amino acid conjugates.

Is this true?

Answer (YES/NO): NO